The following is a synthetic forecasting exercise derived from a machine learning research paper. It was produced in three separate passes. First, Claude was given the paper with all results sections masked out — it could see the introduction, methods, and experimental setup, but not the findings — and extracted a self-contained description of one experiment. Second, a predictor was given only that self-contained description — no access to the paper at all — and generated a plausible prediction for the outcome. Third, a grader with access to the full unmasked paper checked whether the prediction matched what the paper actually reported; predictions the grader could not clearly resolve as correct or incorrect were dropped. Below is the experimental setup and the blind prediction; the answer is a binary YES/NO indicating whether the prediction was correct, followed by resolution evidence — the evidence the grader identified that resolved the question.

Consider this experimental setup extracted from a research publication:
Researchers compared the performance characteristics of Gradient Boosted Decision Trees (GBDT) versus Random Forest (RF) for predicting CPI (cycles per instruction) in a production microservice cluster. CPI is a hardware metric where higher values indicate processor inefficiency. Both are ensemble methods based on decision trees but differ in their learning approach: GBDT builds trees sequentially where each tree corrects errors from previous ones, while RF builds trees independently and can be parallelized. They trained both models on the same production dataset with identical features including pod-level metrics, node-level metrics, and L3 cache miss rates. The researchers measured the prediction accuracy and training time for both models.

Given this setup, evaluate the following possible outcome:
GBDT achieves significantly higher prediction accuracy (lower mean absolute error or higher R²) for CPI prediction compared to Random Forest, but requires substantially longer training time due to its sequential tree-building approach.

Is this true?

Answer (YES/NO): NO